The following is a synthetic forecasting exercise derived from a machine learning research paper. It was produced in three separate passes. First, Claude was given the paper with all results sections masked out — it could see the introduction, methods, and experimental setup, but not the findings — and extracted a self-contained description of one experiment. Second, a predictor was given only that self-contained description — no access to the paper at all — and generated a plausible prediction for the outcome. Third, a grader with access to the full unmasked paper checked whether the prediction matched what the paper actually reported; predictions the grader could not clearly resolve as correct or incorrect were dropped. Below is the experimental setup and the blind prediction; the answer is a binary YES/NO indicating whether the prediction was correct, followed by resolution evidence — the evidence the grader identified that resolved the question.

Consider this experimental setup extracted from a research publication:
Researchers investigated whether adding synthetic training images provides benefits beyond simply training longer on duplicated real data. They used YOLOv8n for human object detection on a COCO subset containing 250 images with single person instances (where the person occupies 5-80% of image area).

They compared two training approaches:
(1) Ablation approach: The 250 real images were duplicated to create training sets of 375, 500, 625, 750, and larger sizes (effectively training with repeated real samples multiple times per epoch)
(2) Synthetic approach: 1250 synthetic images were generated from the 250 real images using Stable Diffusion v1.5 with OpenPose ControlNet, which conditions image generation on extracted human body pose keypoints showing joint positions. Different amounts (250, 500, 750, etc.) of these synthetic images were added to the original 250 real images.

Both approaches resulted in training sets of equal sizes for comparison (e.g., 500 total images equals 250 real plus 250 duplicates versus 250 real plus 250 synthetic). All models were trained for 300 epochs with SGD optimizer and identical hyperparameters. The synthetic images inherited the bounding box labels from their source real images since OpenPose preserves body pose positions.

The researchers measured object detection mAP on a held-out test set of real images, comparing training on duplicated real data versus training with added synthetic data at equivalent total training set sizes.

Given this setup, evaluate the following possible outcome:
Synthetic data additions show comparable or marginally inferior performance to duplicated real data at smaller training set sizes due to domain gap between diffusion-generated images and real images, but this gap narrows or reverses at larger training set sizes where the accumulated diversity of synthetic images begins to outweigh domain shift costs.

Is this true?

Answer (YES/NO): NO